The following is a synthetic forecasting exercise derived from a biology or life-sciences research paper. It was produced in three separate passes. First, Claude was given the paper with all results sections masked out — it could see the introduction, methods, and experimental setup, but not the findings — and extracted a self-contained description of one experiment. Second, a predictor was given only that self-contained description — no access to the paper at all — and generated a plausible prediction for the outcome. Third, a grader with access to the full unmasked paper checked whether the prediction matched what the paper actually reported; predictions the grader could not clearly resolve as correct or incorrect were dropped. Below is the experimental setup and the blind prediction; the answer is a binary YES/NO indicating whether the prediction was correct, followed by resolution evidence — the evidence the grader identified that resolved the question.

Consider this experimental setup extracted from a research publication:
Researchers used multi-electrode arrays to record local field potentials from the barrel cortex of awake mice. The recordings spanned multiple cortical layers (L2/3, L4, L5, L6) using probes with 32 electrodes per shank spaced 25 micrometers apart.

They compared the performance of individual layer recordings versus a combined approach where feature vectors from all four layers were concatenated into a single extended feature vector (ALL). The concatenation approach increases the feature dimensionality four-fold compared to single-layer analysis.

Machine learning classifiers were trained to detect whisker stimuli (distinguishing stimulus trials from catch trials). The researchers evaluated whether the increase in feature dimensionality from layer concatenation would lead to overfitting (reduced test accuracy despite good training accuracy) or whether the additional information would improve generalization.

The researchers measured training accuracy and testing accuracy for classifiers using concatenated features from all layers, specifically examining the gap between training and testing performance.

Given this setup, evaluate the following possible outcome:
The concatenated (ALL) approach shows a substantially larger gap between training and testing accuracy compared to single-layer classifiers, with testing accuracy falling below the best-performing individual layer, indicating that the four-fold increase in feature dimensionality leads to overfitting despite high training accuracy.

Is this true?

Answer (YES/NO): NO